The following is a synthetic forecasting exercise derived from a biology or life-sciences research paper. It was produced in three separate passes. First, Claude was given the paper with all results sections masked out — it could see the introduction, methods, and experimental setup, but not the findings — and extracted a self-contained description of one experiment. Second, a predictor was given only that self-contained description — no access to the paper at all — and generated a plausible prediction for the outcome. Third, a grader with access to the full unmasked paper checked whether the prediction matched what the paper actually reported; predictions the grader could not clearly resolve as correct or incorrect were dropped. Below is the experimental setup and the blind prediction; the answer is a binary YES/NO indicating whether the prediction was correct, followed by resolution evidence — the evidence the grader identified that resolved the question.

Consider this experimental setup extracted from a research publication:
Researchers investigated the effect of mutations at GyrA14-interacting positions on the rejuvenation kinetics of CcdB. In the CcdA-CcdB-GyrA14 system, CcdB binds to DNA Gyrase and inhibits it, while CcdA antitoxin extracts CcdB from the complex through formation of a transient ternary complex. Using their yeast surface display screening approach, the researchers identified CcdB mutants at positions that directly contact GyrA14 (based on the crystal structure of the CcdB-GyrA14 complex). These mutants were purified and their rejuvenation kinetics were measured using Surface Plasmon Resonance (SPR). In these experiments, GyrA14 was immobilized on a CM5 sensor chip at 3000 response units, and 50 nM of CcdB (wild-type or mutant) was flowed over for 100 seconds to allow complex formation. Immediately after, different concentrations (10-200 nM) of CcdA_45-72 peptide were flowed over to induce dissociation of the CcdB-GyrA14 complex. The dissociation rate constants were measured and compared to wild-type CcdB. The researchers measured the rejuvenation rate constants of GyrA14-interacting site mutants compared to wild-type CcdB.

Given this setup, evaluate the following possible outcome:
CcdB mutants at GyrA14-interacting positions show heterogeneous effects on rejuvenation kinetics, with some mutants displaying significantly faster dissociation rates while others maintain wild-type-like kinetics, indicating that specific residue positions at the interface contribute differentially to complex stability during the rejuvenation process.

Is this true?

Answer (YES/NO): NO